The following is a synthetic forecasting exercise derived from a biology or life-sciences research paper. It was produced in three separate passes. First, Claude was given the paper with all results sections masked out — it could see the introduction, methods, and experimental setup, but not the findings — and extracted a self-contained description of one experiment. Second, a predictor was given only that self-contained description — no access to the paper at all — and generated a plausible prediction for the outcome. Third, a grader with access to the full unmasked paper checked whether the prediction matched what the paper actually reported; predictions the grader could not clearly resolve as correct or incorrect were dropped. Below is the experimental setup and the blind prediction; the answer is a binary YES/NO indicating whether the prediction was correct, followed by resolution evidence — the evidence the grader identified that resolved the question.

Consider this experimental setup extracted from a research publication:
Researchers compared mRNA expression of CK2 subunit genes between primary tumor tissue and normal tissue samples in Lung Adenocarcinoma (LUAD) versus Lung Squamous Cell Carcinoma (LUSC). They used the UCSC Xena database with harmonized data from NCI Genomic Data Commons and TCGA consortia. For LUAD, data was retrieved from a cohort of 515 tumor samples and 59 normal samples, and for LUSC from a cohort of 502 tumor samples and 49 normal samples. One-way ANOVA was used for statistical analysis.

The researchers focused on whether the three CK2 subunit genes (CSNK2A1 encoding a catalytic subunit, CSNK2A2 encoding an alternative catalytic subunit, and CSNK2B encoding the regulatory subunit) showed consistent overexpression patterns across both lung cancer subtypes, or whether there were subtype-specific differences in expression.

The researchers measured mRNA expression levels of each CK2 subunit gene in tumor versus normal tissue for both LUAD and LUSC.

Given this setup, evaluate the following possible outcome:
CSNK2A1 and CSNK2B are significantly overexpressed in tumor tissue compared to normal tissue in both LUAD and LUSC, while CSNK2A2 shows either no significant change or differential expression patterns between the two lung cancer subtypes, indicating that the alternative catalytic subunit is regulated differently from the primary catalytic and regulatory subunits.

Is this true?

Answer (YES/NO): YES